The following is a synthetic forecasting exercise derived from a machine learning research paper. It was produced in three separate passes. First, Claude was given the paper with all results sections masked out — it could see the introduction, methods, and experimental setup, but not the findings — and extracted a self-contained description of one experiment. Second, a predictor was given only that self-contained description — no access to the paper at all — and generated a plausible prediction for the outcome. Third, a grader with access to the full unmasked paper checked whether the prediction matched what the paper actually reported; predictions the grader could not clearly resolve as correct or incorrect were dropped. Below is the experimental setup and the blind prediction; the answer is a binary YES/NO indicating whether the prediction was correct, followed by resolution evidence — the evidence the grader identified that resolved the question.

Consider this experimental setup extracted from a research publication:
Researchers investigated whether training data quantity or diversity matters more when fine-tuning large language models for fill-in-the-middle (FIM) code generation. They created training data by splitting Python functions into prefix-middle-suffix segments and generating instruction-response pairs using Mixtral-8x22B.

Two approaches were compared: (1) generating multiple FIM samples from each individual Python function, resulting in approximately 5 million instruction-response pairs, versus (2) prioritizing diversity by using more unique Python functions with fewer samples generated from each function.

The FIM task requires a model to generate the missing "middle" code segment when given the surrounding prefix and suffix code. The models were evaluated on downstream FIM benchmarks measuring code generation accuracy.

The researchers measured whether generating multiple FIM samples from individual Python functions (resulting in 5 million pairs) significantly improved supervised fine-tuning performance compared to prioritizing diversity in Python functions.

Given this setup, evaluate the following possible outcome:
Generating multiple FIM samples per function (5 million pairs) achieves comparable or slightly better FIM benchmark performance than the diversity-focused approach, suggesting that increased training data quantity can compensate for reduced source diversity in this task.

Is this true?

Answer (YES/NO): NO